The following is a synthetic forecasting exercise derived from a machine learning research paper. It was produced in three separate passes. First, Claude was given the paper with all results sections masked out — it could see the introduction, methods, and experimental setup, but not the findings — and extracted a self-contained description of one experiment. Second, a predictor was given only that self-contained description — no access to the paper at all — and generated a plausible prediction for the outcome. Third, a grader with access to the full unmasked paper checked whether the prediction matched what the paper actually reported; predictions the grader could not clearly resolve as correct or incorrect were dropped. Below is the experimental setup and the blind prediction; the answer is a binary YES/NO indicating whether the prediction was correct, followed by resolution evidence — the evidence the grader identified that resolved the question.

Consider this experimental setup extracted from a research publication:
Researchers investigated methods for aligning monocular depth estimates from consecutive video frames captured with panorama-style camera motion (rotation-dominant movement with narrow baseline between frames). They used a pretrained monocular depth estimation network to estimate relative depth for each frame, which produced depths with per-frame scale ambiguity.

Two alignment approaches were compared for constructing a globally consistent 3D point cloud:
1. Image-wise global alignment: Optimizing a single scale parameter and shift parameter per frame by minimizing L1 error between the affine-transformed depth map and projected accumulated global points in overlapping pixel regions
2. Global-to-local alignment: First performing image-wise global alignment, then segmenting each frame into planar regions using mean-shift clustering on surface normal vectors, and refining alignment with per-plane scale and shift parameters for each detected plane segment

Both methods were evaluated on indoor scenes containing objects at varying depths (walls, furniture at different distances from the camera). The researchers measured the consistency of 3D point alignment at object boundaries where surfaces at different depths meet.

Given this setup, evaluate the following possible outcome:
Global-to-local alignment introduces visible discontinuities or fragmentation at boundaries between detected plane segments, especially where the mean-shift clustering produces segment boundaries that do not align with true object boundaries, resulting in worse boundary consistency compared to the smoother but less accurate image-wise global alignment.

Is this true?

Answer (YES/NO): NO